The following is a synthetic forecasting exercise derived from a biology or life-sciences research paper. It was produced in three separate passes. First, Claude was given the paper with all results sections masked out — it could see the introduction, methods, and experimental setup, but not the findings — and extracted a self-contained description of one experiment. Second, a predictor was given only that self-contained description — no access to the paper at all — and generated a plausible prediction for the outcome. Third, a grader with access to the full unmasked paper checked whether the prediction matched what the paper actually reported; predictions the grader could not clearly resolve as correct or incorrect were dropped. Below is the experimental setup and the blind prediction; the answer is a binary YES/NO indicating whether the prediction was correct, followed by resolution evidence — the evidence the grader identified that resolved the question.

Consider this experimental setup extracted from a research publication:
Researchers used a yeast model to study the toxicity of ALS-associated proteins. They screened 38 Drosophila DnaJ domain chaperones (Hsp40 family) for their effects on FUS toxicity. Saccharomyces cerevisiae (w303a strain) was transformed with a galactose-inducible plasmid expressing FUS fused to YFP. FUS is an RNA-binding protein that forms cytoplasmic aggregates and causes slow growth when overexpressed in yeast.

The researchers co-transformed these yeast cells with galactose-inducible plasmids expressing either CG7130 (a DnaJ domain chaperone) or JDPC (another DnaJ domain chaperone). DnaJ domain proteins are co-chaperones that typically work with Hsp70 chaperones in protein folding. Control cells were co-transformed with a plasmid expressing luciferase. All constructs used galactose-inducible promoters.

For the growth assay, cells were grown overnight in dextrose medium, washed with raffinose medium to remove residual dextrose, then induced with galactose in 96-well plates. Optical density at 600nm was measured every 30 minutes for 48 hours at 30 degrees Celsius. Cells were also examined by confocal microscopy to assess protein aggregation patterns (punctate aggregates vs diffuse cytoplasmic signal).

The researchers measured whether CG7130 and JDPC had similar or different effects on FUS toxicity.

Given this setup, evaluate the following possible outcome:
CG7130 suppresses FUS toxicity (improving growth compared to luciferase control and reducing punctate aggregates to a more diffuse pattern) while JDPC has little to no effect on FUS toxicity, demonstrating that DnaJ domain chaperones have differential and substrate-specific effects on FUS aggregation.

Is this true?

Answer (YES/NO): NO